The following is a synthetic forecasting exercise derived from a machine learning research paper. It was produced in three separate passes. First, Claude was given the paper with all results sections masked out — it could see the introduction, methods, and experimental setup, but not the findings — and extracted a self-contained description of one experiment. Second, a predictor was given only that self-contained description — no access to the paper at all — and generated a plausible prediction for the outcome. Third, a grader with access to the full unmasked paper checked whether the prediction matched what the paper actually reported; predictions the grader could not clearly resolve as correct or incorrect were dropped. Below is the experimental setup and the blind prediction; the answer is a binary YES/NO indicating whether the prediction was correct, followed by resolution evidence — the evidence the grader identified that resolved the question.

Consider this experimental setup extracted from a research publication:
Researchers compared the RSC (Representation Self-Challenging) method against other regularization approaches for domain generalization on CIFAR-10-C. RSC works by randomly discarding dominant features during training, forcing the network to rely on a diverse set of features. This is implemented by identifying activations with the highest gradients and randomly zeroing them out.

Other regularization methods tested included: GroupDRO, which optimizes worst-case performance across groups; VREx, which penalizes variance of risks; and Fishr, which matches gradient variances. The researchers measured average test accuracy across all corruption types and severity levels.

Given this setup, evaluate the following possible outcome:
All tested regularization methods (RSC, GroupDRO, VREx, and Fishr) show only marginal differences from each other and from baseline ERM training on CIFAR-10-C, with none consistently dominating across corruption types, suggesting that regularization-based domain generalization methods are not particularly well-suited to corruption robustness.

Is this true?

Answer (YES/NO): YES